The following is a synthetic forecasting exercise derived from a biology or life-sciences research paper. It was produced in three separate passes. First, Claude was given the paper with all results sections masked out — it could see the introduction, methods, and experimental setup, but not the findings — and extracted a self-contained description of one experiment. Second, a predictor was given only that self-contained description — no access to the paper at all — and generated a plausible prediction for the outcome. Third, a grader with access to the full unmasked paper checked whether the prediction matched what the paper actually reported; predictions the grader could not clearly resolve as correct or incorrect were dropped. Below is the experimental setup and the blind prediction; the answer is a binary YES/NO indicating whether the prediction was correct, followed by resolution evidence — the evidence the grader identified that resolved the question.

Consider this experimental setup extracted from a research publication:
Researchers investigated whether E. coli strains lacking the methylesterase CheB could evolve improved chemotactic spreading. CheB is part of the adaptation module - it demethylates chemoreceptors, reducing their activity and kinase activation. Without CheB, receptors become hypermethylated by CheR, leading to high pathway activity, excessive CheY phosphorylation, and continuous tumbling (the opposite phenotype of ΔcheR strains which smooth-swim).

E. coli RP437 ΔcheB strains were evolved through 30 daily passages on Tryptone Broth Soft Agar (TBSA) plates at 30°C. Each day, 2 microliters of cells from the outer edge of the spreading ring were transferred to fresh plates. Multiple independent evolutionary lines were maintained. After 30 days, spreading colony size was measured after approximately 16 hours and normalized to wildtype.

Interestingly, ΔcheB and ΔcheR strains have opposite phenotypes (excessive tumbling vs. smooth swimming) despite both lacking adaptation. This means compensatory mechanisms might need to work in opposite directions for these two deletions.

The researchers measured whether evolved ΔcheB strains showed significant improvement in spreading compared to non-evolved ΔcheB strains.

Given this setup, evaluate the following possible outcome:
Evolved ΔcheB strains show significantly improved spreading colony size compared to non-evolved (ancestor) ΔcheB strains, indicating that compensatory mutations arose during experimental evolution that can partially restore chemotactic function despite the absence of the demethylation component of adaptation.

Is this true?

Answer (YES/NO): NO